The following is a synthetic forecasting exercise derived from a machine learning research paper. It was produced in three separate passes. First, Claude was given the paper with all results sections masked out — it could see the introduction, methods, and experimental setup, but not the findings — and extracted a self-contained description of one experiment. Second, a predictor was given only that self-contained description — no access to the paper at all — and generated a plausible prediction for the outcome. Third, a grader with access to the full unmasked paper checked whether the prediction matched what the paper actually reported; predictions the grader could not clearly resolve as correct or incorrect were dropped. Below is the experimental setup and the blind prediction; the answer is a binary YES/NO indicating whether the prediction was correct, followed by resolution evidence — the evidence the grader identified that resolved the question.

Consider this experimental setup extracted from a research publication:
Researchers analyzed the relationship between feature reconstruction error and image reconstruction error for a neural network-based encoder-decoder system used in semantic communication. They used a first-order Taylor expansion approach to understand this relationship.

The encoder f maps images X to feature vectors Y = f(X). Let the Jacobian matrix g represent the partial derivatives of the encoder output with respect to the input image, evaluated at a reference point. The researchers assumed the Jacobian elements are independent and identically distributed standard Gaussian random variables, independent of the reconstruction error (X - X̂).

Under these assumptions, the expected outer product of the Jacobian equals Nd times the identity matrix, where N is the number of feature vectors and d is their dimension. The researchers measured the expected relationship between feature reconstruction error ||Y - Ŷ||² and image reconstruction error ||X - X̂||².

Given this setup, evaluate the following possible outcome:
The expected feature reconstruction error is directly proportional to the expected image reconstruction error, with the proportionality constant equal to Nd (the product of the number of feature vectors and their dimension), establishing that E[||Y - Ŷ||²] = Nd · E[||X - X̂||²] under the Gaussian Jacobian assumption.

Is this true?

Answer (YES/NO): YES